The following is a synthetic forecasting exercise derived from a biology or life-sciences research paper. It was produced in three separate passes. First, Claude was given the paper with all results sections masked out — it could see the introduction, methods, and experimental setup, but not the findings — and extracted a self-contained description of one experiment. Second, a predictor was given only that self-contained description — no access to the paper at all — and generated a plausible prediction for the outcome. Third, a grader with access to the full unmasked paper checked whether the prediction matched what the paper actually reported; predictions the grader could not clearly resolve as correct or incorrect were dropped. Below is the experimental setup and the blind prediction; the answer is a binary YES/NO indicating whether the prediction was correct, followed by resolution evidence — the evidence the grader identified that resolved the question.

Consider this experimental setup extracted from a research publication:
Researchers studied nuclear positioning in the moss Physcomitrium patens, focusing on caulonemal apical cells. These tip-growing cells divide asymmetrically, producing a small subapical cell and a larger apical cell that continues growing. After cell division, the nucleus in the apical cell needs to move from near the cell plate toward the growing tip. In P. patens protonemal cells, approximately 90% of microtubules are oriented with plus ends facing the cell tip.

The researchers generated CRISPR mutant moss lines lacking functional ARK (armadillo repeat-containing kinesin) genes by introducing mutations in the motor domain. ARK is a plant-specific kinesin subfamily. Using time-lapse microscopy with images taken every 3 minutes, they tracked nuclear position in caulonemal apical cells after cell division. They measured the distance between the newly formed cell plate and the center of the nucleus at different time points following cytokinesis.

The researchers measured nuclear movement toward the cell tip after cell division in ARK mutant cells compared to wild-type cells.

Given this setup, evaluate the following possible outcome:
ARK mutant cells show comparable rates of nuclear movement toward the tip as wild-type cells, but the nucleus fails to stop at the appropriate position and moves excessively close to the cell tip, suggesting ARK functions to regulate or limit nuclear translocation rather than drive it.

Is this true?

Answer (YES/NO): NO